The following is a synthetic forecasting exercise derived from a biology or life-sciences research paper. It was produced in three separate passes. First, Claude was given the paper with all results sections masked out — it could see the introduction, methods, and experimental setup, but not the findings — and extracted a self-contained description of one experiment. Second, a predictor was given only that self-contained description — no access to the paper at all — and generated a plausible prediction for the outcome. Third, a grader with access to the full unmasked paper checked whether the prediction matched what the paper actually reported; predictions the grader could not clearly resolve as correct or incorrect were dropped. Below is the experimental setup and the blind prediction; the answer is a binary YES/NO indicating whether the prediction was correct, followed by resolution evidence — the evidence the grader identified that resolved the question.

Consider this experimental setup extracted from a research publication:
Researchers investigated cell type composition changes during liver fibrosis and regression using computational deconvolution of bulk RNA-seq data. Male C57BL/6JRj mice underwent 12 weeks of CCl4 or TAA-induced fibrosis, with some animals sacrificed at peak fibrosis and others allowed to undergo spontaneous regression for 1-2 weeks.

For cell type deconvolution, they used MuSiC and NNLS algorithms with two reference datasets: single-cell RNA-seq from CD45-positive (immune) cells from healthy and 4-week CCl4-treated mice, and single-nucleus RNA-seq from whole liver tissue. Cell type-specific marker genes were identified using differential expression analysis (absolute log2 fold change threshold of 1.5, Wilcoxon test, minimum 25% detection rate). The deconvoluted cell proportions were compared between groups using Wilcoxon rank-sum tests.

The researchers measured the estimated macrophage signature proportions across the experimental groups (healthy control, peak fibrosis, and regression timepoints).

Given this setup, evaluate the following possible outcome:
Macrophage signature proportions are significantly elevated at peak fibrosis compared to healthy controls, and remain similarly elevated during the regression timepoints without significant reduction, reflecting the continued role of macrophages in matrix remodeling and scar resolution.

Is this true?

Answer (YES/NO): NO